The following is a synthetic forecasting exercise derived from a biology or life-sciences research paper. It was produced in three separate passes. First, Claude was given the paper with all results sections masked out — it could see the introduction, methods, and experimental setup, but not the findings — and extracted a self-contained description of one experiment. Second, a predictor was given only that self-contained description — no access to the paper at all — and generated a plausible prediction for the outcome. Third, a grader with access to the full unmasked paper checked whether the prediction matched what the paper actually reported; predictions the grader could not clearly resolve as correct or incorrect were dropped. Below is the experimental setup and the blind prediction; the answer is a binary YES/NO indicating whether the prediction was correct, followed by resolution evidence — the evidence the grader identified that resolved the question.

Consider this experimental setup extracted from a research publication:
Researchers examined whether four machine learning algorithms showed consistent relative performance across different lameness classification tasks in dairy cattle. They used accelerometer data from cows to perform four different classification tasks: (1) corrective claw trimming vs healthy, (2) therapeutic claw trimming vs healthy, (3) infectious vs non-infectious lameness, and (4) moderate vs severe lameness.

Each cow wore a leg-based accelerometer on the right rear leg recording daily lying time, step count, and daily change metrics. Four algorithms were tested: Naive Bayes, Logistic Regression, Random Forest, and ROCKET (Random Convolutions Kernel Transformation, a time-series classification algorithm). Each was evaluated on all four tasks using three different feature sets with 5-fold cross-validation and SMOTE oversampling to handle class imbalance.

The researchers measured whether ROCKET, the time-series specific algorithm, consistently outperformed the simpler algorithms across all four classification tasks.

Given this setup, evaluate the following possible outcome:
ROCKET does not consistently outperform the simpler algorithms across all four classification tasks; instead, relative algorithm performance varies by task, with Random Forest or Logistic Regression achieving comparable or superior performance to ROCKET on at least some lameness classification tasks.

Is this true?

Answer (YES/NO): YES